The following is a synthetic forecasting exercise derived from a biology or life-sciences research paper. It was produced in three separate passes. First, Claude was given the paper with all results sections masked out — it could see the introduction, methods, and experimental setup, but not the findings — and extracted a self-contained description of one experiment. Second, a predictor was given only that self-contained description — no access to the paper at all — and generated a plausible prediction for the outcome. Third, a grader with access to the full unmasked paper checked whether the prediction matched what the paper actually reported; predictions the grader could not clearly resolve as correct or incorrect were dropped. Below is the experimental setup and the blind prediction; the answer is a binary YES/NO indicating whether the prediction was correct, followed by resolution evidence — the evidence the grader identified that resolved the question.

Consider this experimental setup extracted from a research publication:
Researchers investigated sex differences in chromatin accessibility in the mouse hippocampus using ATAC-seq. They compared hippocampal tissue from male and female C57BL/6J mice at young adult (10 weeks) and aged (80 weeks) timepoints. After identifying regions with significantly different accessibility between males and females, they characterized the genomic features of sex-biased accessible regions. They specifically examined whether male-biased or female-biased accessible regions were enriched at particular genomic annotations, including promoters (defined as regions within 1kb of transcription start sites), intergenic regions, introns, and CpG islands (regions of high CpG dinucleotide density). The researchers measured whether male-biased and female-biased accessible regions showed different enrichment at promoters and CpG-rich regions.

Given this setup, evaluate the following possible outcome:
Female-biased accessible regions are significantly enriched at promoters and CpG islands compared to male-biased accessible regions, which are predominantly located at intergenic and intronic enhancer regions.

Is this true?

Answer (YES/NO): NO